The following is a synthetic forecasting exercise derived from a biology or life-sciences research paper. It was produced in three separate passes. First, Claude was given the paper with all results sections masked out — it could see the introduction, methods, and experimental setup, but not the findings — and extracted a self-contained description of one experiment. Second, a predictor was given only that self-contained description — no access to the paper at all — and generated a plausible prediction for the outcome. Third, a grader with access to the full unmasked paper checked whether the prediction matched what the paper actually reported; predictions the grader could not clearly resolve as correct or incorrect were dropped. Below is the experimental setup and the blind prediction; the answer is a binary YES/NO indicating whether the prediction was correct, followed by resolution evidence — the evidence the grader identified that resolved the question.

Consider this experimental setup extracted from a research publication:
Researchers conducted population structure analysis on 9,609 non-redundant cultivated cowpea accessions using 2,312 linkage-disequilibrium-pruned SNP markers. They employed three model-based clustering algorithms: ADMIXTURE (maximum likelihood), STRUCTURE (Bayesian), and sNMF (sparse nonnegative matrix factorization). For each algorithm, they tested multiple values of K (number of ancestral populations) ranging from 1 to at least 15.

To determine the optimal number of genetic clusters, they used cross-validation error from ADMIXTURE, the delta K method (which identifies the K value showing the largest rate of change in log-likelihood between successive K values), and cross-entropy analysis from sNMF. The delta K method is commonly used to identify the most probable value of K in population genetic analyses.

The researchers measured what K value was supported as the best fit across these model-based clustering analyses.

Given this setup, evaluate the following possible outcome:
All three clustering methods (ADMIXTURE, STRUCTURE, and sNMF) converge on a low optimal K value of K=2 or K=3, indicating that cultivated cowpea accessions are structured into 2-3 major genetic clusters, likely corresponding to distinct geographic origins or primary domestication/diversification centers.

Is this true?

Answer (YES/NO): YES